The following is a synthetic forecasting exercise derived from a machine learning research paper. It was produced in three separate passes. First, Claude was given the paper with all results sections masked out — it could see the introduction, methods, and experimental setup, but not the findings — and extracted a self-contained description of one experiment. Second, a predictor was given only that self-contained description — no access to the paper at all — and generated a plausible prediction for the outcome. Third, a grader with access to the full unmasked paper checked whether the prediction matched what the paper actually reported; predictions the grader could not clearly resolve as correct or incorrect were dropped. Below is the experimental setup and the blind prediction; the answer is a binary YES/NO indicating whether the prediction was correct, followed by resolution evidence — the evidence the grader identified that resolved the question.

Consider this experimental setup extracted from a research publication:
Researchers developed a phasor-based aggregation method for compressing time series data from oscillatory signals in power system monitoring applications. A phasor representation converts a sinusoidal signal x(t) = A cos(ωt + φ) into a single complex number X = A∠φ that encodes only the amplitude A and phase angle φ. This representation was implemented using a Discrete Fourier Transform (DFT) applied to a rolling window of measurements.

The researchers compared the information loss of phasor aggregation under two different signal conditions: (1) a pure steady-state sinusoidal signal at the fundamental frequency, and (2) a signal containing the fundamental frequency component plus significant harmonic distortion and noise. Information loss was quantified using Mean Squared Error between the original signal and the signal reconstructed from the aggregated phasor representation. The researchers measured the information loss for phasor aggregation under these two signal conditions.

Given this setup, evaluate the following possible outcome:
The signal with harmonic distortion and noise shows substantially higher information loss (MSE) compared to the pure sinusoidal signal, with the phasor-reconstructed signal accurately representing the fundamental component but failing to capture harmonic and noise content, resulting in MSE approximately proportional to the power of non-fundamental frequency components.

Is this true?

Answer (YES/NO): NO